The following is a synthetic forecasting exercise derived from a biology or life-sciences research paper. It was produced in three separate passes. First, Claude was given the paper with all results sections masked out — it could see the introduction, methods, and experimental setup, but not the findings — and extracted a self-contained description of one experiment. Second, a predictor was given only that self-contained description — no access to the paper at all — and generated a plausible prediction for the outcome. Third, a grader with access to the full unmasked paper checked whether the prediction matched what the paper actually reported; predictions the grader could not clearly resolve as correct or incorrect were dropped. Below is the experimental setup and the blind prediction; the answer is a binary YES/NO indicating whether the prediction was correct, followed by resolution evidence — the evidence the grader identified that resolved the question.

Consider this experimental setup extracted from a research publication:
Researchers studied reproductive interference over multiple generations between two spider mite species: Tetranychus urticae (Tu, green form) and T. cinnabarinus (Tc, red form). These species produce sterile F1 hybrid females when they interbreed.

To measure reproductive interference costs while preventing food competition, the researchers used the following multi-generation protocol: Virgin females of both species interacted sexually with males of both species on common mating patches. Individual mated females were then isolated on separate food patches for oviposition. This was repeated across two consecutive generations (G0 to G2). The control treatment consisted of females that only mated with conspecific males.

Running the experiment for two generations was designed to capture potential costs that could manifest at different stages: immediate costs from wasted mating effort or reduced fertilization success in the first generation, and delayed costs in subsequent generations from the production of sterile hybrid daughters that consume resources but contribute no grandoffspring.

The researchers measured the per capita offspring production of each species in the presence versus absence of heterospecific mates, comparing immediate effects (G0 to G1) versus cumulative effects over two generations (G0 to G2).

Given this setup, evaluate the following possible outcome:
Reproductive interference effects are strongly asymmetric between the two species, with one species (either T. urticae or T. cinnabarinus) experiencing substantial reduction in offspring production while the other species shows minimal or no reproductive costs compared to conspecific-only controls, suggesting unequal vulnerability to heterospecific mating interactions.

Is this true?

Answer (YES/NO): NO